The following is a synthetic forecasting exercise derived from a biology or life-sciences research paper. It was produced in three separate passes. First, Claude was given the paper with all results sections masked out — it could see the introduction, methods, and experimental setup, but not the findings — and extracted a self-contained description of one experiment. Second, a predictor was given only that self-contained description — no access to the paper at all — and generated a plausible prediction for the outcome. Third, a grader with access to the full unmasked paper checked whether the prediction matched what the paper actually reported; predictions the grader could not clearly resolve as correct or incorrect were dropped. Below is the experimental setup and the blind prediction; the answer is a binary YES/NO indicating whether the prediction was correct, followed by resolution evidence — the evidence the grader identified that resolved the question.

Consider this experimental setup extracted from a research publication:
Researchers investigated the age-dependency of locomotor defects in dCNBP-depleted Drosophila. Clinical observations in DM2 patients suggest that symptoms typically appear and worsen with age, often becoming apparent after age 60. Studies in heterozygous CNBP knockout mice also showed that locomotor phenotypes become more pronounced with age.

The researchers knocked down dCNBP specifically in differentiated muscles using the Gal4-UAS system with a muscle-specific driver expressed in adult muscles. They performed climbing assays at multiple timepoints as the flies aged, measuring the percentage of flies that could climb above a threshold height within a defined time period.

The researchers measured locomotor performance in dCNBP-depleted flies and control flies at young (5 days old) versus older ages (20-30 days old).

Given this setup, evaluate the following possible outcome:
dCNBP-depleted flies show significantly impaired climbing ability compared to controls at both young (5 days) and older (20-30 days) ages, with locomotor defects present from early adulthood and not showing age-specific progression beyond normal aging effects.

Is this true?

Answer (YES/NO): NO